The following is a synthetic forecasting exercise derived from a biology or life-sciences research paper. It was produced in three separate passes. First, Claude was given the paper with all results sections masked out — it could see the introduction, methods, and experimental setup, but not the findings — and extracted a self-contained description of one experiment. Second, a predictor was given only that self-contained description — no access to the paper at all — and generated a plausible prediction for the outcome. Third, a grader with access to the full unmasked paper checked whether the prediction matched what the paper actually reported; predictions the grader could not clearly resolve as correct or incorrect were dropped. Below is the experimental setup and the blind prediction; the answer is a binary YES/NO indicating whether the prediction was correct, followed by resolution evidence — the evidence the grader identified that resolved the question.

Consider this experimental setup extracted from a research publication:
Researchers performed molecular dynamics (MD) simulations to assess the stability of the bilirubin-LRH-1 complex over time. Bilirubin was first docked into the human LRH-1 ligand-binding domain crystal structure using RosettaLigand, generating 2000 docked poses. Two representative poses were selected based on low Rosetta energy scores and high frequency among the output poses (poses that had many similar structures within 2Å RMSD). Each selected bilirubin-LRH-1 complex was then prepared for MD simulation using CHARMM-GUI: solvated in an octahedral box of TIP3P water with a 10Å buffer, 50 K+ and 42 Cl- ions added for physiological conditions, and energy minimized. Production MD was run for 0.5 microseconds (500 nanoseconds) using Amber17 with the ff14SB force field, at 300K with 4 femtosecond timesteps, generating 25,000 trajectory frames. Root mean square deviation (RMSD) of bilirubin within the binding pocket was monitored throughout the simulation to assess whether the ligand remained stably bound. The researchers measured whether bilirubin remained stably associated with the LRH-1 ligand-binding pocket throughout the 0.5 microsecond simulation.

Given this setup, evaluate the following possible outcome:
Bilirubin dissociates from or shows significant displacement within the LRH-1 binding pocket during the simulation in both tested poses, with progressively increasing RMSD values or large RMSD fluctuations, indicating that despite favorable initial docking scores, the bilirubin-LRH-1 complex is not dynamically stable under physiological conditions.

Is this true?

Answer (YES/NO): NO